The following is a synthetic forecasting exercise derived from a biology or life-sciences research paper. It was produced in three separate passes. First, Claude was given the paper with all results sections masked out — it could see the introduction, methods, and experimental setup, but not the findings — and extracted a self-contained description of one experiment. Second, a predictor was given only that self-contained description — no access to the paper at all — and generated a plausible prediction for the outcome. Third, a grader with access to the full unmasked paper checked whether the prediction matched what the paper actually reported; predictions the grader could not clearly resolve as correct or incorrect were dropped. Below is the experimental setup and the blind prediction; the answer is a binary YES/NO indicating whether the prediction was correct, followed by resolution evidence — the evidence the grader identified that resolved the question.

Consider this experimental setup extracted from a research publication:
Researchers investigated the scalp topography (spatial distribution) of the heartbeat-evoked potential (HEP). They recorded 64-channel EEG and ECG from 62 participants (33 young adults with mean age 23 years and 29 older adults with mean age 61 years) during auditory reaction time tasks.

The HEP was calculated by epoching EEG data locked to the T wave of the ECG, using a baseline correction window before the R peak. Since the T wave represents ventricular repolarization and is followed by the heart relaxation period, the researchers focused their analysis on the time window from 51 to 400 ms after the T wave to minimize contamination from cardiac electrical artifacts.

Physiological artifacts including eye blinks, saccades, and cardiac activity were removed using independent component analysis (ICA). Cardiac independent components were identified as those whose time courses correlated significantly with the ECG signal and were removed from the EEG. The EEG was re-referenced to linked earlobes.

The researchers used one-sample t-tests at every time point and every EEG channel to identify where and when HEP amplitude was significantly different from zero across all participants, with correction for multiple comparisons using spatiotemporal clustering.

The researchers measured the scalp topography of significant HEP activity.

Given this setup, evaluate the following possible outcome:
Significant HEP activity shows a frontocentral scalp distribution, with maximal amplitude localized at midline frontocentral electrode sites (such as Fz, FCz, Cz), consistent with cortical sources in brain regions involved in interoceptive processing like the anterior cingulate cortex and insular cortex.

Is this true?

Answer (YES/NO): NO